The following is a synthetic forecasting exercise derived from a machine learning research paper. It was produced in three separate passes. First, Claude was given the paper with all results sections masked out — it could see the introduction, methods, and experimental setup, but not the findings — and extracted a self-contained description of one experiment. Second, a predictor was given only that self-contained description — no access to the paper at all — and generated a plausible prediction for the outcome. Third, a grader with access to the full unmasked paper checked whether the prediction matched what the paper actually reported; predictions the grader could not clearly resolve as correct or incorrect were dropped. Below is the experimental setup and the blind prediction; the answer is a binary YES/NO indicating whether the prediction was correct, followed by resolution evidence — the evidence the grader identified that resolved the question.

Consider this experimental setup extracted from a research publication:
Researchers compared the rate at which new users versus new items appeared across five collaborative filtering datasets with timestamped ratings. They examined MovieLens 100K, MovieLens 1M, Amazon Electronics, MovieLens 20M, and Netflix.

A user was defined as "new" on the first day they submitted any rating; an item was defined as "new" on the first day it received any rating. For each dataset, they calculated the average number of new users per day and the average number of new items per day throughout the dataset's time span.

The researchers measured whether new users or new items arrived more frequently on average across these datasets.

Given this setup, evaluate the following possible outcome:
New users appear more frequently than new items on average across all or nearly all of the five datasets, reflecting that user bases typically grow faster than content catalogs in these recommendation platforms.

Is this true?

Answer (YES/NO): YES